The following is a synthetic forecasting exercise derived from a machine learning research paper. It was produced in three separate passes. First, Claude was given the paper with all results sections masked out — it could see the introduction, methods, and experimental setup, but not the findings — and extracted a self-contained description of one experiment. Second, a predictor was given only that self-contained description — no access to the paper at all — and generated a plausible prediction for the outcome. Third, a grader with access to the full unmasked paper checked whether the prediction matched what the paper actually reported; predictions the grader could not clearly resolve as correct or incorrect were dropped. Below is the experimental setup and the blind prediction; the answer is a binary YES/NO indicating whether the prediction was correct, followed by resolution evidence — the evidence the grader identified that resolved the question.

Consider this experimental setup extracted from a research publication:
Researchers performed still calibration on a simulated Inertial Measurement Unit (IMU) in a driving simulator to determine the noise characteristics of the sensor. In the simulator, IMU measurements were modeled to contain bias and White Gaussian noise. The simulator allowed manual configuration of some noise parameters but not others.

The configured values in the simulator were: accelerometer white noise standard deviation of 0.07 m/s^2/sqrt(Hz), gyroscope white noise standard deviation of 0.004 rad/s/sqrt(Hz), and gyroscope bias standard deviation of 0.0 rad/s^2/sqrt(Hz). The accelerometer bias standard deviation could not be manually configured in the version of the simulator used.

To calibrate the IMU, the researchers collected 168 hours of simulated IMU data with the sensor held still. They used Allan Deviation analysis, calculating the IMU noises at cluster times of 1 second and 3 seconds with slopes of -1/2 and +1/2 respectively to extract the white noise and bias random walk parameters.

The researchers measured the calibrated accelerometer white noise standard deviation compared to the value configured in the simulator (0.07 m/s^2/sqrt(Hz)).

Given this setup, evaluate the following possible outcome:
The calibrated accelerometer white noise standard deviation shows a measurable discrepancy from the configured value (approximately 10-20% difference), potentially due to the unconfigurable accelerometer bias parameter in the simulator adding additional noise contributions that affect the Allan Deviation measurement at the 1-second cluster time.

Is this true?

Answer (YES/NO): NO